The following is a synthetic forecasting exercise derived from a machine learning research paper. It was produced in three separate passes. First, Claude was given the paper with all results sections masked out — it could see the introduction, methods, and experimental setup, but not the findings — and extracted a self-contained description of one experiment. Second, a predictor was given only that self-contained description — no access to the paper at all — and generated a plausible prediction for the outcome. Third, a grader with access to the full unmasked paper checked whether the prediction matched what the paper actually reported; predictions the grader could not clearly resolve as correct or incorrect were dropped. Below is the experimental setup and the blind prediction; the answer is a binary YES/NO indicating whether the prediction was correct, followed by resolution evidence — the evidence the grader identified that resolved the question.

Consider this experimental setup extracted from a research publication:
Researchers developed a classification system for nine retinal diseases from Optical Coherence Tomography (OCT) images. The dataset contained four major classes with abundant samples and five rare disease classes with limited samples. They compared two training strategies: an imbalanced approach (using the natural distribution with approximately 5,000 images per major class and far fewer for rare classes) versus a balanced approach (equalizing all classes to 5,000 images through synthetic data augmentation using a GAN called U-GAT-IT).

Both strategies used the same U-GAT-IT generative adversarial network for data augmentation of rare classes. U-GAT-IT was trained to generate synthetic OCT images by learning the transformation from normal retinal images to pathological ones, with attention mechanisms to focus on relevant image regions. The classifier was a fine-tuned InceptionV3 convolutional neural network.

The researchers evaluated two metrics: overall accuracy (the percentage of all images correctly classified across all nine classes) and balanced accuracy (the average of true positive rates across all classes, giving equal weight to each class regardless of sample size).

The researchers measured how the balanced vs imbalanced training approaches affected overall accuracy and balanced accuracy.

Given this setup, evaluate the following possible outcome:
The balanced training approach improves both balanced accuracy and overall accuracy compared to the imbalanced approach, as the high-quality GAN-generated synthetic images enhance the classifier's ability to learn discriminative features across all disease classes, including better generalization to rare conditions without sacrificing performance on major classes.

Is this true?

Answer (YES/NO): YES